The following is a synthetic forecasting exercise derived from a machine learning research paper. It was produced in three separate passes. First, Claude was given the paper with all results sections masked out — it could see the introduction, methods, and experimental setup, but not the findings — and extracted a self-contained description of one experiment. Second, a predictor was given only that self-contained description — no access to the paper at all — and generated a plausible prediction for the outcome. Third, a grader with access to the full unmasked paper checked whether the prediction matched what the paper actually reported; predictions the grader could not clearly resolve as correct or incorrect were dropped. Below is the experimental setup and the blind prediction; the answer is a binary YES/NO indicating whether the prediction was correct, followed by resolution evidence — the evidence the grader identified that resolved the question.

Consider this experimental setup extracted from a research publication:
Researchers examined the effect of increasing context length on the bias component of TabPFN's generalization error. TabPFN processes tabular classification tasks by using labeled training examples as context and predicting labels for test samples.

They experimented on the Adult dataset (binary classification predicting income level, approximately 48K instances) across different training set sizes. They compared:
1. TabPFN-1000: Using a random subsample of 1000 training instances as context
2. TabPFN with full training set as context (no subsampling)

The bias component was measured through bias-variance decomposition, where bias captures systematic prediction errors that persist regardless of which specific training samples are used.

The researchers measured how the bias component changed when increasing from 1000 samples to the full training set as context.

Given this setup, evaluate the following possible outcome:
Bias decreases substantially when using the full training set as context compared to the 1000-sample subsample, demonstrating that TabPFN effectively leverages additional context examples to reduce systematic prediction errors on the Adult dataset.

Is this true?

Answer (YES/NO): NO